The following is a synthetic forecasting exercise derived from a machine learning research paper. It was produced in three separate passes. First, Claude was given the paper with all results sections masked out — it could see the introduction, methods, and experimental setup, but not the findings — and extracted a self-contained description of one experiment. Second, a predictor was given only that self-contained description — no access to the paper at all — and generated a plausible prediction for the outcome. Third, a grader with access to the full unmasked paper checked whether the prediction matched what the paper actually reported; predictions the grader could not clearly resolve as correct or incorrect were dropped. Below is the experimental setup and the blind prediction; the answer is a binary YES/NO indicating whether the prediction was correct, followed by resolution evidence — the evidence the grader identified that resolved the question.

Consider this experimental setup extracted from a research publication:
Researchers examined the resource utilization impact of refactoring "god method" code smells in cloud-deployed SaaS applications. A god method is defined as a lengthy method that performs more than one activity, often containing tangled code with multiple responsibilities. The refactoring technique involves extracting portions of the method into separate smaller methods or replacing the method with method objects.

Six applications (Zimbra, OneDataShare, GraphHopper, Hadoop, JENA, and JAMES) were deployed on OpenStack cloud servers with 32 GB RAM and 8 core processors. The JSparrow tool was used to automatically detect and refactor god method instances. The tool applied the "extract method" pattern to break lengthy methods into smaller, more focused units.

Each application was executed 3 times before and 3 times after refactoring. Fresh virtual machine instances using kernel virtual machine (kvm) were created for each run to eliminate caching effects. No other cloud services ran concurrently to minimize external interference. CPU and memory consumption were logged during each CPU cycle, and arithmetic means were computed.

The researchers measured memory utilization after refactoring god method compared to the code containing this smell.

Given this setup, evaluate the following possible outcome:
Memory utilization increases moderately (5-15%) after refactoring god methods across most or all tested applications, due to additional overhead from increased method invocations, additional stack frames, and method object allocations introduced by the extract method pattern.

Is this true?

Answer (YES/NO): NO